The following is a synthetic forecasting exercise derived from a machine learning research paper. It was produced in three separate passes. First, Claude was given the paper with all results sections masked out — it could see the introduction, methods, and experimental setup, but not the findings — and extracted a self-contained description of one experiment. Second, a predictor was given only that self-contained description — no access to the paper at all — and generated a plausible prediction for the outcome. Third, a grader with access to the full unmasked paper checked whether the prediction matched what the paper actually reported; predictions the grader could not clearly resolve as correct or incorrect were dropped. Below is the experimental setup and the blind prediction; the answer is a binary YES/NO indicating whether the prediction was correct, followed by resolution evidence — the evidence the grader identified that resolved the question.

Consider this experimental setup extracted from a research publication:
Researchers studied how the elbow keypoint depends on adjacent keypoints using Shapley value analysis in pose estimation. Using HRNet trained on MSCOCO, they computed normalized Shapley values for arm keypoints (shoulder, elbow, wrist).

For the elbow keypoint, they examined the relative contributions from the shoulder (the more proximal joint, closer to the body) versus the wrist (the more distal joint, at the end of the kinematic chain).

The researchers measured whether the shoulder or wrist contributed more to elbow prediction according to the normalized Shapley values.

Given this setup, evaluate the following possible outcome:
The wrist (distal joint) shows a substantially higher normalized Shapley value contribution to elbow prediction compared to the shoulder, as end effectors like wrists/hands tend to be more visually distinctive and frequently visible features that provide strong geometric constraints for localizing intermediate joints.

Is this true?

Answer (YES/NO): NO